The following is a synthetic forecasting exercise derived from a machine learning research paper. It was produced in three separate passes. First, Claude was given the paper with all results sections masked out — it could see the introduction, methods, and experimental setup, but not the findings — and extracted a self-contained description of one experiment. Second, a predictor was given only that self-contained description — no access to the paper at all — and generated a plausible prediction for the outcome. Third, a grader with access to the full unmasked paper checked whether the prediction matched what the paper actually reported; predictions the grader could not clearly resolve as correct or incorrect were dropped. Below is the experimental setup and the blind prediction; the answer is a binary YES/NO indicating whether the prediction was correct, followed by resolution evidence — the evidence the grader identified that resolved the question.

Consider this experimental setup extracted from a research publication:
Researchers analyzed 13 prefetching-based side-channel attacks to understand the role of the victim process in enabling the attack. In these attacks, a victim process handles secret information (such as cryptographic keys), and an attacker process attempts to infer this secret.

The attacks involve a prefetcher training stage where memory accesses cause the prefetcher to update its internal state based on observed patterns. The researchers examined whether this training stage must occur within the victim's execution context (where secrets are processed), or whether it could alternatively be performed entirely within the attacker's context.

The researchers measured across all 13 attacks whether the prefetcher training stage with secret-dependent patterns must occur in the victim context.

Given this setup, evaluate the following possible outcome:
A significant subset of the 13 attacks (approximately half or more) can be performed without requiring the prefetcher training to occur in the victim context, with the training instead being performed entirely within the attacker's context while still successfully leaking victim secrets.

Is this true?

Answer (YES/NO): NO